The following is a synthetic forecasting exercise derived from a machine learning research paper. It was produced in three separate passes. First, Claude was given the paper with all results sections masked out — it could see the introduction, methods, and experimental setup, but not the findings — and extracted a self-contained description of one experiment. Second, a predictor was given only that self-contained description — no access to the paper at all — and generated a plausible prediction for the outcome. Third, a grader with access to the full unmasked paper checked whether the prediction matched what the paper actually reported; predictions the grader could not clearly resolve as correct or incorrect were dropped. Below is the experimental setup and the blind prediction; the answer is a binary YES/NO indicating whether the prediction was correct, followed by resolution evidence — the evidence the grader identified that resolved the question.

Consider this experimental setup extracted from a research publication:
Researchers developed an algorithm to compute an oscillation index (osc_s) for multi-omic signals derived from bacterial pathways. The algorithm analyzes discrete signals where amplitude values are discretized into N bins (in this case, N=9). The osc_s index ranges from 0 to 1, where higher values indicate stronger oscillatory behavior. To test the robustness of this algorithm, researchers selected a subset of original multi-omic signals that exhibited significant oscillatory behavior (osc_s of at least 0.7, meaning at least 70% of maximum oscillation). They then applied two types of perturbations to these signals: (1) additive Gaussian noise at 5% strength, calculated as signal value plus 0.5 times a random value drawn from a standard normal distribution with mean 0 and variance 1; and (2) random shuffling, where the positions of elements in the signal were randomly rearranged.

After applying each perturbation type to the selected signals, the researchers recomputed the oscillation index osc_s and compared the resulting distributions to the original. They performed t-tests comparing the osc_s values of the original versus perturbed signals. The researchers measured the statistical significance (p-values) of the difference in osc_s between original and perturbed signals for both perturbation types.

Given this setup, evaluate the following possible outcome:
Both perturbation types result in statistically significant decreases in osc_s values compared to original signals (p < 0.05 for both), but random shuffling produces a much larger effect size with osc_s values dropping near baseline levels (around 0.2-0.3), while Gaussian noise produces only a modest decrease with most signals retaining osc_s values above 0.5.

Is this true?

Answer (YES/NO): NO